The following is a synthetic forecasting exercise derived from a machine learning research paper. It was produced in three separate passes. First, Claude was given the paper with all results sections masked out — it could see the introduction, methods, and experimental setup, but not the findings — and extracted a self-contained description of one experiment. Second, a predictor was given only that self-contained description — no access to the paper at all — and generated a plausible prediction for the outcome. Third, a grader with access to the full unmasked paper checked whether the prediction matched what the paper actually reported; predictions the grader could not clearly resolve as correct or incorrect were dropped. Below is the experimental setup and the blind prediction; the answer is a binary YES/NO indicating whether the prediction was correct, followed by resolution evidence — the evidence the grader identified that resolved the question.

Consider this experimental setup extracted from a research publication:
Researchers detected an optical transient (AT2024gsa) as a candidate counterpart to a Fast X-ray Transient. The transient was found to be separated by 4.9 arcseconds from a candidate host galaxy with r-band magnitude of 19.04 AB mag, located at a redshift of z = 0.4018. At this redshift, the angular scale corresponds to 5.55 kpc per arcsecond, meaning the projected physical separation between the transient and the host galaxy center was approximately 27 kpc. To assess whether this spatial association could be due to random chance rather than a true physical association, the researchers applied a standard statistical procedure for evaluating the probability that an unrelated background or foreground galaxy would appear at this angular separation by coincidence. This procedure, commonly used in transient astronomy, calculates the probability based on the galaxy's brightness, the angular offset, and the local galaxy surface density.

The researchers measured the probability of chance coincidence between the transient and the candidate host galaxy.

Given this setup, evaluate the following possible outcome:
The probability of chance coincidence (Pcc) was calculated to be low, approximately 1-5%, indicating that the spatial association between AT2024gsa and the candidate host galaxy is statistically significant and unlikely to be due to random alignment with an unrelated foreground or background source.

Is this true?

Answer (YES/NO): NO